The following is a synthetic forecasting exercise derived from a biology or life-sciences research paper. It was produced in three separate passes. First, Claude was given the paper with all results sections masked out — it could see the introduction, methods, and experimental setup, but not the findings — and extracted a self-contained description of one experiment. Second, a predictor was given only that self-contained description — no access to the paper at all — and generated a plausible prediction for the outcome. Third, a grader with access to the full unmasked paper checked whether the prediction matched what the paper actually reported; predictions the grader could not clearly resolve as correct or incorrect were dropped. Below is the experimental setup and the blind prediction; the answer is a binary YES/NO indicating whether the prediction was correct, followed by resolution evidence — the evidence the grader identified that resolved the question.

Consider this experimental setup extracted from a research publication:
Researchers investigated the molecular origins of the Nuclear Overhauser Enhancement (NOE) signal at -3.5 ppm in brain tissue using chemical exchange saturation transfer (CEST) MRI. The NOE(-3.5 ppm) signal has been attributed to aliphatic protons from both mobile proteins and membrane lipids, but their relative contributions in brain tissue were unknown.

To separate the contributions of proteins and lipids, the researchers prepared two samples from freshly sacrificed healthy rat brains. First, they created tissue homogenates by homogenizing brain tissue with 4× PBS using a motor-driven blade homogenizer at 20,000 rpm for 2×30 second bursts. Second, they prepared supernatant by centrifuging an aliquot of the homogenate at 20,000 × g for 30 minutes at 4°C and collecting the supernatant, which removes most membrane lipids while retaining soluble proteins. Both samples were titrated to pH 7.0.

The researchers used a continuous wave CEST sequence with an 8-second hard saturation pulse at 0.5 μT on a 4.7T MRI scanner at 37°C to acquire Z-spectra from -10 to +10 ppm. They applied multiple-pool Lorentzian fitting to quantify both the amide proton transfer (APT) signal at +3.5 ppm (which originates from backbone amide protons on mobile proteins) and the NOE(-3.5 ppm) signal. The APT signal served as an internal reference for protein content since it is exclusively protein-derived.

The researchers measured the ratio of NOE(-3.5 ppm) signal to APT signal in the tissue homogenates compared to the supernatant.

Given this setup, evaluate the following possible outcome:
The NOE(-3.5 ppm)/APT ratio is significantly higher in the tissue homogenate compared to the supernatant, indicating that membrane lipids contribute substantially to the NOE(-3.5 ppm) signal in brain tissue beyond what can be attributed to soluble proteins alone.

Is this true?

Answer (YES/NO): YES